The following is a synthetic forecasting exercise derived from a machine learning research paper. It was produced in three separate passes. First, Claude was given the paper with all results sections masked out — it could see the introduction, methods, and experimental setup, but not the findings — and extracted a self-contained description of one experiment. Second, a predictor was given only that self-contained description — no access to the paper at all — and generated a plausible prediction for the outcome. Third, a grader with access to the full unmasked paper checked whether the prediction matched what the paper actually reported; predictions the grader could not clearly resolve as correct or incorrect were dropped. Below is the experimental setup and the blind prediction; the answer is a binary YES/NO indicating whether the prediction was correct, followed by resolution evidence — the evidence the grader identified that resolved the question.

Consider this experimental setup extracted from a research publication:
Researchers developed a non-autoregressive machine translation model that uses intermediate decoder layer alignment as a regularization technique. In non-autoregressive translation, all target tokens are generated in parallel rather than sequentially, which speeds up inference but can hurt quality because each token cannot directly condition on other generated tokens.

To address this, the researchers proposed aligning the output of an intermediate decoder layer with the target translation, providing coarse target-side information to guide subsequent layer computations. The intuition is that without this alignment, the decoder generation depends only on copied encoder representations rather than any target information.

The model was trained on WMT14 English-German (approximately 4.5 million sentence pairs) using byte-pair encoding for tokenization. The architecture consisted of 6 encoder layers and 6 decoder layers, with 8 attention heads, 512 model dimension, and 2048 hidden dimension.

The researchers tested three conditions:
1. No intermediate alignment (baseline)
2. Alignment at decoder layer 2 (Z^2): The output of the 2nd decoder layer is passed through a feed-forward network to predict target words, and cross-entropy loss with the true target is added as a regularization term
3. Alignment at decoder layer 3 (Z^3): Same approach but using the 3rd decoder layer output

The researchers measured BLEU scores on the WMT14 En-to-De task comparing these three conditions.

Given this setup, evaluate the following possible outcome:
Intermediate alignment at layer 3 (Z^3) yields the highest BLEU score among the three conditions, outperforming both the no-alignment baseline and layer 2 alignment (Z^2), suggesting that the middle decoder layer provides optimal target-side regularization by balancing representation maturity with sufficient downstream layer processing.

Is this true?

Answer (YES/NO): YES